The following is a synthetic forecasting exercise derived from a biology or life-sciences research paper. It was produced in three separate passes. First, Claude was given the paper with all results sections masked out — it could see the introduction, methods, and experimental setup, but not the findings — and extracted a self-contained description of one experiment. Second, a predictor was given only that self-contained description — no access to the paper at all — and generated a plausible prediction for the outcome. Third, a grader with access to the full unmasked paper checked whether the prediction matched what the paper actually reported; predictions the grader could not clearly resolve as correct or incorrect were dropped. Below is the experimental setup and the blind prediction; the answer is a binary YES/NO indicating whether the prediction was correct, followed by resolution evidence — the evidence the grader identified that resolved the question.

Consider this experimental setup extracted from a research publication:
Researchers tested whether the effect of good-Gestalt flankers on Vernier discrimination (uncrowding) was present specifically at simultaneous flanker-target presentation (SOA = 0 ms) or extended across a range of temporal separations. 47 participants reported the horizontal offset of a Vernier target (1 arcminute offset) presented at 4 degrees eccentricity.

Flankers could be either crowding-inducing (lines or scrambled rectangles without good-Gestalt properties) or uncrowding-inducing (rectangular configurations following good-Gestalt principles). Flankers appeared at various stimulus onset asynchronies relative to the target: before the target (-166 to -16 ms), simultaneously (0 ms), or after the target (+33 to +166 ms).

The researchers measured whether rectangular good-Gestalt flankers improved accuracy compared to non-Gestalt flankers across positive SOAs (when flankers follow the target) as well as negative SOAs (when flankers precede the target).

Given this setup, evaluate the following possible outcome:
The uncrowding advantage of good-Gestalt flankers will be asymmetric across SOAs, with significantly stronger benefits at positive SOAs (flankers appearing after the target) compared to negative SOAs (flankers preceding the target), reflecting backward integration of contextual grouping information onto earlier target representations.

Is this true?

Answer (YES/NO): NO